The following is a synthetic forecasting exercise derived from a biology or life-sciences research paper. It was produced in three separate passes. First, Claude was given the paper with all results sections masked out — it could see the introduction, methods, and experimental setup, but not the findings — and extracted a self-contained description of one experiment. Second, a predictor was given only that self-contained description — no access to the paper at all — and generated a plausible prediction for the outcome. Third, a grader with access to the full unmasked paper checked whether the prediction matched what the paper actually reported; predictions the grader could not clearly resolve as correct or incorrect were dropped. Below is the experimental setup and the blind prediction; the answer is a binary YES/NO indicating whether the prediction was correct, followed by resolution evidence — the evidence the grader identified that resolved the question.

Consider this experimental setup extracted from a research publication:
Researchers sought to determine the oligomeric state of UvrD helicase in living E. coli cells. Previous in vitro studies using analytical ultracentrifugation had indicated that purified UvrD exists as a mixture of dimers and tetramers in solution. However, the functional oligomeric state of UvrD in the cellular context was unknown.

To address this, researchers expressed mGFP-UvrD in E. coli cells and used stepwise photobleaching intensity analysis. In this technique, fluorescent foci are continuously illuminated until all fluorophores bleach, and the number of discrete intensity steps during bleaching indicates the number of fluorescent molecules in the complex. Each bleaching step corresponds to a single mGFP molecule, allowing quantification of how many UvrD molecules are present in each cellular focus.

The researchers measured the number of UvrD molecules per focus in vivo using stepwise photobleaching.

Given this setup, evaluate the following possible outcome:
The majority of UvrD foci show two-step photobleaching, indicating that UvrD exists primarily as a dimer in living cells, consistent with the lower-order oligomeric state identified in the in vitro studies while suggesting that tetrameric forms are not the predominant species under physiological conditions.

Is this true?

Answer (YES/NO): NO